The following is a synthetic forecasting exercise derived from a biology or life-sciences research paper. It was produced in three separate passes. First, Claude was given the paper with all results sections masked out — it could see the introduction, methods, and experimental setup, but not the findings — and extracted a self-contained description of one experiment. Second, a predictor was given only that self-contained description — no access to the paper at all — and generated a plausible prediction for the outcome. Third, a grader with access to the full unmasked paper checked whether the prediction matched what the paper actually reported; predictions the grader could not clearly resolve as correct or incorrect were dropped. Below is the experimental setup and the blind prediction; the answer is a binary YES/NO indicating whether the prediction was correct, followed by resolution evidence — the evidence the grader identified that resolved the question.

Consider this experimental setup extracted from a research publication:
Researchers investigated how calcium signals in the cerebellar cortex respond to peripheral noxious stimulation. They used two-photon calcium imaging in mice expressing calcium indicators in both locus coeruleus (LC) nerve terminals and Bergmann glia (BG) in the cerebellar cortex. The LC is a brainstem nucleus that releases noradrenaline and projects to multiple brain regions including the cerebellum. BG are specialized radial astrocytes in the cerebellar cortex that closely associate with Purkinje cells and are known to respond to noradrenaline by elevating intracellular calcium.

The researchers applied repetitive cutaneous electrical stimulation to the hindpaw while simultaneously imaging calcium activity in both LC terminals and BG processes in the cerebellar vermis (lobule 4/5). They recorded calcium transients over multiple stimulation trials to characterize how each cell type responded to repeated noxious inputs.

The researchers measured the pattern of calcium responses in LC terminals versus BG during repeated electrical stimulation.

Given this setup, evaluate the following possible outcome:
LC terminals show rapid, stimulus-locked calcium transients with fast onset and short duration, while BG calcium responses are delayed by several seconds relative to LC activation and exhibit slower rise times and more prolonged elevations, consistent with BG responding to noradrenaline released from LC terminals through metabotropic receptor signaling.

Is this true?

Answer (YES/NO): YES